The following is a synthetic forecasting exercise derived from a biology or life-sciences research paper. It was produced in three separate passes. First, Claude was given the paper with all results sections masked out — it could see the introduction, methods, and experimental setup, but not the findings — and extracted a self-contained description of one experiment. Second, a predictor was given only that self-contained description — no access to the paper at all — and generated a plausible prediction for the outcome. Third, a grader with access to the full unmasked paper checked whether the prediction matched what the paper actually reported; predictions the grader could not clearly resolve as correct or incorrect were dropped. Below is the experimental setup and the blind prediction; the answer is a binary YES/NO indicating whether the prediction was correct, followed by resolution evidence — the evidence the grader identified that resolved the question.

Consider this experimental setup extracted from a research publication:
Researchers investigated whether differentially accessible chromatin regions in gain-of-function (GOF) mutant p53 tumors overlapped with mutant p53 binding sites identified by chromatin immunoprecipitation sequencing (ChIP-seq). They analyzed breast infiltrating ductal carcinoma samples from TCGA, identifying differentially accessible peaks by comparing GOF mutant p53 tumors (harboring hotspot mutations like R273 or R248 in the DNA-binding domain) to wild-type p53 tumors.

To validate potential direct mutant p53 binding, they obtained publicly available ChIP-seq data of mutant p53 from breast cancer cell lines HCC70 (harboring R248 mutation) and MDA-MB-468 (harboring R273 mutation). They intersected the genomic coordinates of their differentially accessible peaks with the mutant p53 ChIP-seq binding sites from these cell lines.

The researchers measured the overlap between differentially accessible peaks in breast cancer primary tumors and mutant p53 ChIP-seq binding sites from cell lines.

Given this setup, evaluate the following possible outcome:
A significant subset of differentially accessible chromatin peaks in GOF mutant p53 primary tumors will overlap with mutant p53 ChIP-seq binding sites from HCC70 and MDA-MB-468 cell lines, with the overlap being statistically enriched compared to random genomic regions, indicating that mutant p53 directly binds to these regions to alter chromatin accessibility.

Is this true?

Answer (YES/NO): NO